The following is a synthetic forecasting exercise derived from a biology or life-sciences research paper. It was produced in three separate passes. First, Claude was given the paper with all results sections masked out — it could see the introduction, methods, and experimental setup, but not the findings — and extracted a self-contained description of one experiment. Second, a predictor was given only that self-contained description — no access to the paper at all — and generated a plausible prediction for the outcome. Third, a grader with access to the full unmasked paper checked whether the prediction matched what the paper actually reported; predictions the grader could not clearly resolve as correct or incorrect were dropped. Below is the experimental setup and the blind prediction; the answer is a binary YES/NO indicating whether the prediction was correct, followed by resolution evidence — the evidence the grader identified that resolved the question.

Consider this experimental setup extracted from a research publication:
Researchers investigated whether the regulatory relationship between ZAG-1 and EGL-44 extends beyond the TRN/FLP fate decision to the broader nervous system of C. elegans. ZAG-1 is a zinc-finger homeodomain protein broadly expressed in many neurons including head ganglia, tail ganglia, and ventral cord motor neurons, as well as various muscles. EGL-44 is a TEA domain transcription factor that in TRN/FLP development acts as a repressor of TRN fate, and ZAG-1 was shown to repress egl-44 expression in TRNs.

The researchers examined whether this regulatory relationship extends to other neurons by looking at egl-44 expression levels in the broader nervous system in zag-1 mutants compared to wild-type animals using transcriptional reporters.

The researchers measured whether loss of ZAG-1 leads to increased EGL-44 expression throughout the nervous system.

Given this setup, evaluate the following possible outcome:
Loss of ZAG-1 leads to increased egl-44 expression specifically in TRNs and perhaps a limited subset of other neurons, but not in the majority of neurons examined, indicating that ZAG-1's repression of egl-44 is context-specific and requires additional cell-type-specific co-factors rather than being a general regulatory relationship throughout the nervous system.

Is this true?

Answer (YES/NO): YES